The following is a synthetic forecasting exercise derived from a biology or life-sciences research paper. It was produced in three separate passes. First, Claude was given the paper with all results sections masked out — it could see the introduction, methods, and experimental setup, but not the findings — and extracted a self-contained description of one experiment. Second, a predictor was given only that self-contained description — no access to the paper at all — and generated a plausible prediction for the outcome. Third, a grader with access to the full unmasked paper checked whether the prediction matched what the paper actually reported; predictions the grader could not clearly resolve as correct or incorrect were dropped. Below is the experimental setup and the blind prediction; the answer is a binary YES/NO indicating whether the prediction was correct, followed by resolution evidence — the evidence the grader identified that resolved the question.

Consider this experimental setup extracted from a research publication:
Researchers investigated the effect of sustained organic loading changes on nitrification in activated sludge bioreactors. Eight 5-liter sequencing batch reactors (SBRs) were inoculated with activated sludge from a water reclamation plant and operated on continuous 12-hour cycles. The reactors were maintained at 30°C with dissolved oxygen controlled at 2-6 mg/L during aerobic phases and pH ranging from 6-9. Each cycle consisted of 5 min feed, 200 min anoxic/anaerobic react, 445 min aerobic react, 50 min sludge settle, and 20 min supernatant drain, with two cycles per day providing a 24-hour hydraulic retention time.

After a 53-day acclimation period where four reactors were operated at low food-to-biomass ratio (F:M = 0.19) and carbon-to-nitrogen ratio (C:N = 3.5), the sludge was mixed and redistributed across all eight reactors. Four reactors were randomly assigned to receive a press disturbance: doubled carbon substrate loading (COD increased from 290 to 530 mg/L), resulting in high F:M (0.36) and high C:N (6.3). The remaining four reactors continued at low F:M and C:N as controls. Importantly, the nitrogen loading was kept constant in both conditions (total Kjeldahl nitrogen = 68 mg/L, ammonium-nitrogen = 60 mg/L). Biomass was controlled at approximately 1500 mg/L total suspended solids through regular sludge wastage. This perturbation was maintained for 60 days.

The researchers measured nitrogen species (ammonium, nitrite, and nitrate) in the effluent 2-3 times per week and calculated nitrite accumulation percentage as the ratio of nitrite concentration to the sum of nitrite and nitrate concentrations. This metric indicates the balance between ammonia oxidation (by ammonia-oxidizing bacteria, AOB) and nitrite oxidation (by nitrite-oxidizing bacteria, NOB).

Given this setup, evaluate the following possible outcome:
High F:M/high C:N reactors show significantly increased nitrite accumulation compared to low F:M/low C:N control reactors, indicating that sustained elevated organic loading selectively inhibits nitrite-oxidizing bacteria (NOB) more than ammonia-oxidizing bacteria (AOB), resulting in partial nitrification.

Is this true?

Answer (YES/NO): YES